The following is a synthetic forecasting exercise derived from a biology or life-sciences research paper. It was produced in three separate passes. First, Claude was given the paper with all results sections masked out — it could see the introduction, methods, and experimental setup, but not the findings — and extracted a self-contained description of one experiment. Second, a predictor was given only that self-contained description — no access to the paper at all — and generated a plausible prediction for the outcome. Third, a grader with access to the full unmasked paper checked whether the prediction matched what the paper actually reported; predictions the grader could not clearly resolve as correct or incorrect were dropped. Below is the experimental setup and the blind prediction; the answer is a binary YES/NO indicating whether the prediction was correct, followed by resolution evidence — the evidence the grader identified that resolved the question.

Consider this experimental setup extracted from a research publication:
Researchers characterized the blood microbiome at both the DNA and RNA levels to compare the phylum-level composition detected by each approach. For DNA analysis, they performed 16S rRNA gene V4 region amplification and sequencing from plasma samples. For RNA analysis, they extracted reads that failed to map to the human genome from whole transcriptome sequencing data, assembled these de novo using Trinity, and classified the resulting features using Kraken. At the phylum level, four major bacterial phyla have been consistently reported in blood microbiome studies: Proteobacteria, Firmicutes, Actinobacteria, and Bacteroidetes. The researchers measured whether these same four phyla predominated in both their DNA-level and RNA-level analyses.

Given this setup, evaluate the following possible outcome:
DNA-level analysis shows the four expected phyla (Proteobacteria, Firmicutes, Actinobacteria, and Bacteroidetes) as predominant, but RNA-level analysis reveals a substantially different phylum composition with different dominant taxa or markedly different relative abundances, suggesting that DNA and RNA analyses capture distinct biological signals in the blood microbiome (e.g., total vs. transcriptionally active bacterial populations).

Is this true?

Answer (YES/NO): NO